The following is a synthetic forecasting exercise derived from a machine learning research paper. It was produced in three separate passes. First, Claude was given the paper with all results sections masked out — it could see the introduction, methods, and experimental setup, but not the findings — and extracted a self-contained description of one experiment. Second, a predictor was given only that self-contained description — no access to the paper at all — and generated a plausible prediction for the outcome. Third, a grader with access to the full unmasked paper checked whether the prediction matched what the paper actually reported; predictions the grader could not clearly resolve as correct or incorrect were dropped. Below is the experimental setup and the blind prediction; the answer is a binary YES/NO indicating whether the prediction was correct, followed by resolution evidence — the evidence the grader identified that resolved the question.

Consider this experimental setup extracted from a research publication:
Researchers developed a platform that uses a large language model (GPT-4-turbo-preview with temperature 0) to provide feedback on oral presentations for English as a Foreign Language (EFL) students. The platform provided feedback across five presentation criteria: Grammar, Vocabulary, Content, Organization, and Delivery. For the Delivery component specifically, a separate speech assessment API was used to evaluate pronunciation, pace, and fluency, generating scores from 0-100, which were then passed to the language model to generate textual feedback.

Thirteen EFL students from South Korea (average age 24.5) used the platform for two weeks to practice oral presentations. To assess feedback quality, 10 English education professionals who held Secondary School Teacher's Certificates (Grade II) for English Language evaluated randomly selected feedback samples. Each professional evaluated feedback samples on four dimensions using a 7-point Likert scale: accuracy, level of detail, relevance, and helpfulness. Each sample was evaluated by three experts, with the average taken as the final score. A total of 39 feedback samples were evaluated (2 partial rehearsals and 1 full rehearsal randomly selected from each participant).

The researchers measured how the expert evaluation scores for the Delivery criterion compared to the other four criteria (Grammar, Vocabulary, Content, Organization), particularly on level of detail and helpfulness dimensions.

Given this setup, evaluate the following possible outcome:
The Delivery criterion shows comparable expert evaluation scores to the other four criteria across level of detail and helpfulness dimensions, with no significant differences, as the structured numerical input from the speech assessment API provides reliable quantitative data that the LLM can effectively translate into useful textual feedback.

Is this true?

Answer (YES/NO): NO